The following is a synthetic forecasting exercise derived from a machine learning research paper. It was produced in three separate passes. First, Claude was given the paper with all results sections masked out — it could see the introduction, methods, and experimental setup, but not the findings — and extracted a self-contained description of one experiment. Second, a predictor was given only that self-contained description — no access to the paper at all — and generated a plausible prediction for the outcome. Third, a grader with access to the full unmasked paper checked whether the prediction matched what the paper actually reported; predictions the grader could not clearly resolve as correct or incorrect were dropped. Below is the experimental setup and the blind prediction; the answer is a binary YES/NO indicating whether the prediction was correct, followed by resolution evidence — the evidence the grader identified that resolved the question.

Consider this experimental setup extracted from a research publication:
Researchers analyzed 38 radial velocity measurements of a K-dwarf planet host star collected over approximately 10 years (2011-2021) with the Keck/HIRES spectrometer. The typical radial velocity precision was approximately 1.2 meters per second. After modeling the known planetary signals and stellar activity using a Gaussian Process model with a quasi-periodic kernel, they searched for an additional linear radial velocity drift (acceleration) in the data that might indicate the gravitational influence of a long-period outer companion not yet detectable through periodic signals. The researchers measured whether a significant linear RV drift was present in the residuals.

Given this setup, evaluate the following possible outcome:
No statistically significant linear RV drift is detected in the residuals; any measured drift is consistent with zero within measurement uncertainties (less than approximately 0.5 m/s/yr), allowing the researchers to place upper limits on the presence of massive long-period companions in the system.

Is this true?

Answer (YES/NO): NO